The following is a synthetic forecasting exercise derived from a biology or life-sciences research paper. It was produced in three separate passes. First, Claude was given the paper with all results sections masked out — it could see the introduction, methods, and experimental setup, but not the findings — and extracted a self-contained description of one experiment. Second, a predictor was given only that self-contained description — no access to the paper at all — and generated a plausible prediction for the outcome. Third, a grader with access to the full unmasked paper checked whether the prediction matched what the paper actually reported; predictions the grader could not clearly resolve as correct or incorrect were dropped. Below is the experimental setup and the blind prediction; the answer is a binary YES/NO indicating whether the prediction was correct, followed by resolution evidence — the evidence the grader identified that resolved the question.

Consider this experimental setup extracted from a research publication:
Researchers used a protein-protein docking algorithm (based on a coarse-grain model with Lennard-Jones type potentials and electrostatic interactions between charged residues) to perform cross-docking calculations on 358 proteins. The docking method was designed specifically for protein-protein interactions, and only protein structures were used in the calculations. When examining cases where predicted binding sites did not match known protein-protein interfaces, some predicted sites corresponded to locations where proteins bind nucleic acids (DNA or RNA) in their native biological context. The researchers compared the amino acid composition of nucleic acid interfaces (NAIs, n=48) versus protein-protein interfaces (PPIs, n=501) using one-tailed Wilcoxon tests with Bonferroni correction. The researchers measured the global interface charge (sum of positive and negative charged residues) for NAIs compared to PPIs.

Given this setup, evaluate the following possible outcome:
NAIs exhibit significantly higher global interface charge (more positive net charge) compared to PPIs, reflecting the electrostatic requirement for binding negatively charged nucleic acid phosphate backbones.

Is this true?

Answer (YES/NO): YES